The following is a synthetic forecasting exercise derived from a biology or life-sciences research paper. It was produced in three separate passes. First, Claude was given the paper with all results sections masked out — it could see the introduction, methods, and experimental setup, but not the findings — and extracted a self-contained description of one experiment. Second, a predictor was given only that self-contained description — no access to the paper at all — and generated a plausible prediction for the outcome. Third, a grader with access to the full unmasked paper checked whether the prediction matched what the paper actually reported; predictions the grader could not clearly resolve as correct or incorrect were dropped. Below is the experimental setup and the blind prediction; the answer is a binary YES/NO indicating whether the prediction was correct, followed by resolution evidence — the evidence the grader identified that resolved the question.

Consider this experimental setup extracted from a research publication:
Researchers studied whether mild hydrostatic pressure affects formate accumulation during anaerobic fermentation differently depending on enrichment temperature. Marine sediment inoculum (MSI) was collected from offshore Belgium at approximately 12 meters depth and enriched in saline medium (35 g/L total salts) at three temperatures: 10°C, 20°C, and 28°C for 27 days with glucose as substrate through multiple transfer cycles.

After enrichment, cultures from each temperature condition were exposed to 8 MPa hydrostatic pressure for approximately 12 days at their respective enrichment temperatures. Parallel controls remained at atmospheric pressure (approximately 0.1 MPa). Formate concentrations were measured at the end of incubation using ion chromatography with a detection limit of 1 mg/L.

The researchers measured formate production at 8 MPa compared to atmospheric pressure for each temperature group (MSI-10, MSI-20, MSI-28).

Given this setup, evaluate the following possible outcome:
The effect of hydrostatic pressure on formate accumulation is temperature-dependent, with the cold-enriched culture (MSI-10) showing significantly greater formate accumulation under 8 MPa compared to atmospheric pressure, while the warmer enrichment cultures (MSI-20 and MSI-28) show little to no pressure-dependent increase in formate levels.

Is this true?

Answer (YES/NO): NO